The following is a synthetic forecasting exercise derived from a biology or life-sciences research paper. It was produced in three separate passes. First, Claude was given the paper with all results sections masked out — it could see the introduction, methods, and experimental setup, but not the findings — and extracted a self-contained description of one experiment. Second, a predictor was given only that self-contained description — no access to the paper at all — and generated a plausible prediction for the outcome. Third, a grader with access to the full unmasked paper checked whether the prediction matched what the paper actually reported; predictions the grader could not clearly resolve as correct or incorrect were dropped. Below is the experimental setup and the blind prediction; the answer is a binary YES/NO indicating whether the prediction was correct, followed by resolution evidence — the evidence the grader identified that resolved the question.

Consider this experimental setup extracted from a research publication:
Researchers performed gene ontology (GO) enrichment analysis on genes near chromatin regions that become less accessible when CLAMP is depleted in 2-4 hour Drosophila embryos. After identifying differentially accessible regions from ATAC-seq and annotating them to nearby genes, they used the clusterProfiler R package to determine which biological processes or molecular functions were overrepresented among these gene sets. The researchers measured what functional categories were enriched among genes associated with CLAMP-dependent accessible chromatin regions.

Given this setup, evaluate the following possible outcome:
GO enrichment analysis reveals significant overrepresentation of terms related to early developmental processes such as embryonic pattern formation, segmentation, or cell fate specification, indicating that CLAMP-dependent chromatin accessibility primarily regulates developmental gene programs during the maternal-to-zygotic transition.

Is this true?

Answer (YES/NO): NO